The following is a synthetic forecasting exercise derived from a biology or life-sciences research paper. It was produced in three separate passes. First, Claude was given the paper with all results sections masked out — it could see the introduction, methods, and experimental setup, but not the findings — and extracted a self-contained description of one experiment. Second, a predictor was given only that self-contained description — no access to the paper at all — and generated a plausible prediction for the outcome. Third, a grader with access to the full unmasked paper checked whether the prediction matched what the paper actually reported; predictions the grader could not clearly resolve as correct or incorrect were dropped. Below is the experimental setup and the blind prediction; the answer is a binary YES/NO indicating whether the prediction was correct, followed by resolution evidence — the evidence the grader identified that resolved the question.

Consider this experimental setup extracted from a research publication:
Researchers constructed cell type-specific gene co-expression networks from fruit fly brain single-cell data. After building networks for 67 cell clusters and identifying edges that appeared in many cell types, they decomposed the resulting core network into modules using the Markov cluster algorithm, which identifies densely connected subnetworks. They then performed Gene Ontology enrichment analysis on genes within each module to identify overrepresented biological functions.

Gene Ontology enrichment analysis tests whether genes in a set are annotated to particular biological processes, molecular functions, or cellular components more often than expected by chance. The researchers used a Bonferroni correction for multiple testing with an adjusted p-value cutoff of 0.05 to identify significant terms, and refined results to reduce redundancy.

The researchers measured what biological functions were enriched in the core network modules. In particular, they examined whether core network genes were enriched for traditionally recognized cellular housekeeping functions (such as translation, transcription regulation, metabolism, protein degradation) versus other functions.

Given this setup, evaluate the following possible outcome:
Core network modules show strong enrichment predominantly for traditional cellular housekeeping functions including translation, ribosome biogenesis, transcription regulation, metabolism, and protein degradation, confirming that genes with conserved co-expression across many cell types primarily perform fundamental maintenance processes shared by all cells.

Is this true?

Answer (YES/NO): NO